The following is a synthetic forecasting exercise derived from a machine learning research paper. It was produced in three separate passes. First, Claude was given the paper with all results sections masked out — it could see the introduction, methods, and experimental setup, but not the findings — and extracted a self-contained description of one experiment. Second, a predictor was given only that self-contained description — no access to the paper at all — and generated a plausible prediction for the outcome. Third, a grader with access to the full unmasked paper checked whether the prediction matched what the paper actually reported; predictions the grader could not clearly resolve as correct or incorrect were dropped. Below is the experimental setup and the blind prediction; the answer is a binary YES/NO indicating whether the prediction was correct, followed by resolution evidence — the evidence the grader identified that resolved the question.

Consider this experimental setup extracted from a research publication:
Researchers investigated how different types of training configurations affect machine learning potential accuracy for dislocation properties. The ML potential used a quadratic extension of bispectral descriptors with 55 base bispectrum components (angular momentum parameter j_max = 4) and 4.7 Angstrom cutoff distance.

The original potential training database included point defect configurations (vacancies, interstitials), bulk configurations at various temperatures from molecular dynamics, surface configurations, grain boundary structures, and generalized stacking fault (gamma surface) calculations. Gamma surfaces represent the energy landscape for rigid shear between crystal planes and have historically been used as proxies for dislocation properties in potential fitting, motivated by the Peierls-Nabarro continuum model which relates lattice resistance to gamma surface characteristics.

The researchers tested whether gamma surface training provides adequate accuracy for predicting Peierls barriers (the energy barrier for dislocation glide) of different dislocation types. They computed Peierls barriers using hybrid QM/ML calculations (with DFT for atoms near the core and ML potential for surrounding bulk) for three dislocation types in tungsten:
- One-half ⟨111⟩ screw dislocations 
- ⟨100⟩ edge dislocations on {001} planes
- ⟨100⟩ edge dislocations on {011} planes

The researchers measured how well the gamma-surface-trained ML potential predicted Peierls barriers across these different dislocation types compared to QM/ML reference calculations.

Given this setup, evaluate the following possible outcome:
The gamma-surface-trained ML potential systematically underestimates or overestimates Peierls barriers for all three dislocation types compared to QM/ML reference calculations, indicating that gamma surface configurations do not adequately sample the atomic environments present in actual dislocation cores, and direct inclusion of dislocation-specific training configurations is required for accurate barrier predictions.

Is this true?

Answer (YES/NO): NO